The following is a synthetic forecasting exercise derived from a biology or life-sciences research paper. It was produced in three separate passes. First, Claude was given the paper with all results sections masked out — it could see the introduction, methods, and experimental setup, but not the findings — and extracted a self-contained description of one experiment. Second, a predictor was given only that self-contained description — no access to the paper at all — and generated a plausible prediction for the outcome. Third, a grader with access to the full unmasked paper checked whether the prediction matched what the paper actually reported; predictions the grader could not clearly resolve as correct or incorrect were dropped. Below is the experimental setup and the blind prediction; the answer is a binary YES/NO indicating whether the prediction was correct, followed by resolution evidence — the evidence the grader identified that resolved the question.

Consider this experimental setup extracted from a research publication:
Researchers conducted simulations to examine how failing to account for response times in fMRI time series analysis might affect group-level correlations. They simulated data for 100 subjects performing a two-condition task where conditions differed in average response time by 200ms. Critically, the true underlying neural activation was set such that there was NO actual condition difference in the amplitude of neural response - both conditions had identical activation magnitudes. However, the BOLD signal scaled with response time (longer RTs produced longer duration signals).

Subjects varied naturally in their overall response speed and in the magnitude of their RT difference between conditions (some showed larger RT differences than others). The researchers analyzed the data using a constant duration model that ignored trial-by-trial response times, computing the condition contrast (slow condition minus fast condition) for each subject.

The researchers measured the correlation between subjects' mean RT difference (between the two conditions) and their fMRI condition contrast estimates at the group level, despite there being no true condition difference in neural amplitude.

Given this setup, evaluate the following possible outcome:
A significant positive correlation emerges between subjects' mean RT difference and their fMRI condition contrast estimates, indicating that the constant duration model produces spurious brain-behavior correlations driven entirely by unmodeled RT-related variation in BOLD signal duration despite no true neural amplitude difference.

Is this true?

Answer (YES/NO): YES